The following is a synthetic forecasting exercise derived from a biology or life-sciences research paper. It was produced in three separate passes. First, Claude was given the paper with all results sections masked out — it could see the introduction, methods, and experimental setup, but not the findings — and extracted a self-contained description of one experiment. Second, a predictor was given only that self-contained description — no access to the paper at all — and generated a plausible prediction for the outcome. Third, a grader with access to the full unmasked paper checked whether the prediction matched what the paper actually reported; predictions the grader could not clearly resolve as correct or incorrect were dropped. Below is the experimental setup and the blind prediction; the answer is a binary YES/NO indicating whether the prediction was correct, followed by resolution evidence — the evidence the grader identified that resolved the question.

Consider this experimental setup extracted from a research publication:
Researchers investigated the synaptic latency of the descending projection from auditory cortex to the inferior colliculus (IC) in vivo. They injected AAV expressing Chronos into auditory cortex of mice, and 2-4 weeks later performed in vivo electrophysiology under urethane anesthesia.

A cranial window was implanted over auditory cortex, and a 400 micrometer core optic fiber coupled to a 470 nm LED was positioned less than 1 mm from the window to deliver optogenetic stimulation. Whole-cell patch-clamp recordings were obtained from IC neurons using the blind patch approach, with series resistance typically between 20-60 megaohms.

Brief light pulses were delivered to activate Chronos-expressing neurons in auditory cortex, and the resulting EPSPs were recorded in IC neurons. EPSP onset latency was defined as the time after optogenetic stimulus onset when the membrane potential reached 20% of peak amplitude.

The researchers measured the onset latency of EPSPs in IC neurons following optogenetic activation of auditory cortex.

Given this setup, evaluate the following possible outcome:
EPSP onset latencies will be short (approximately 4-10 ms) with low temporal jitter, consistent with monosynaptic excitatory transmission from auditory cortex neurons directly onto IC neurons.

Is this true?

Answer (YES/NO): NO